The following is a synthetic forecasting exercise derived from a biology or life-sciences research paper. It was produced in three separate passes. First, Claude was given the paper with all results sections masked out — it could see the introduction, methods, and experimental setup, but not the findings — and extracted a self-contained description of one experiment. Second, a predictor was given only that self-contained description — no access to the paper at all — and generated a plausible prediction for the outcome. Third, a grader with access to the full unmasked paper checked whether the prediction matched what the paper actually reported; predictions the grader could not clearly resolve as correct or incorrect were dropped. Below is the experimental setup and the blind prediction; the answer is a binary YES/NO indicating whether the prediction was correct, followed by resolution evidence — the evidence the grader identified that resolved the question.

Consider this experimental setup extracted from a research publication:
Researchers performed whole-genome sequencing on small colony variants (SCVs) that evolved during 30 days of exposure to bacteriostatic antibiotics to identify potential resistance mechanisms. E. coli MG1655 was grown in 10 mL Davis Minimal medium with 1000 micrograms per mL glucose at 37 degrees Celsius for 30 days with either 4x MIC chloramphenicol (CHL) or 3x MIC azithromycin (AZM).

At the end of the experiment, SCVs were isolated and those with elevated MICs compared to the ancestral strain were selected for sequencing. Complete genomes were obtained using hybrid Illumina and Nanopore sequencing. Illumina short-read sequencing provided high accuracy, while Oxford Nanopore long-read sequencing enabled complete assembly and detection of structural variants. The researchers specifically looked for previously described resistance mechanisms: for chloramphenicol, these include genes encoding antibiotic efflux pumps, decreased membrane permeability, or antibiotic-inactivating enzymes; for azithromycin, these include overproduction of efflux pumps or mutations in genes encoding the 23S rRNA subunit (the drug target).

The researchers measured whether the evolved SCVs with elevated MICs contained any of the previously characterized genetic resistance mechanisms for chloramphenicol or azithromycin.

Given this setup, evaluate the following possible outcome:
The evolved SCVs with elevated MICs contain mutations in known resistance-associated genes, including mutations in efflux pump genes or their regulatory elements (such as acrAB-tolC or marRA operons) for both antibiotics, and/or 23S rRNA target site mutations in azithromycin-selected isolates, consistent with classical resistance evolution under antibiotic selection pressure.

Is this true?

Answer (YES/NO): NO